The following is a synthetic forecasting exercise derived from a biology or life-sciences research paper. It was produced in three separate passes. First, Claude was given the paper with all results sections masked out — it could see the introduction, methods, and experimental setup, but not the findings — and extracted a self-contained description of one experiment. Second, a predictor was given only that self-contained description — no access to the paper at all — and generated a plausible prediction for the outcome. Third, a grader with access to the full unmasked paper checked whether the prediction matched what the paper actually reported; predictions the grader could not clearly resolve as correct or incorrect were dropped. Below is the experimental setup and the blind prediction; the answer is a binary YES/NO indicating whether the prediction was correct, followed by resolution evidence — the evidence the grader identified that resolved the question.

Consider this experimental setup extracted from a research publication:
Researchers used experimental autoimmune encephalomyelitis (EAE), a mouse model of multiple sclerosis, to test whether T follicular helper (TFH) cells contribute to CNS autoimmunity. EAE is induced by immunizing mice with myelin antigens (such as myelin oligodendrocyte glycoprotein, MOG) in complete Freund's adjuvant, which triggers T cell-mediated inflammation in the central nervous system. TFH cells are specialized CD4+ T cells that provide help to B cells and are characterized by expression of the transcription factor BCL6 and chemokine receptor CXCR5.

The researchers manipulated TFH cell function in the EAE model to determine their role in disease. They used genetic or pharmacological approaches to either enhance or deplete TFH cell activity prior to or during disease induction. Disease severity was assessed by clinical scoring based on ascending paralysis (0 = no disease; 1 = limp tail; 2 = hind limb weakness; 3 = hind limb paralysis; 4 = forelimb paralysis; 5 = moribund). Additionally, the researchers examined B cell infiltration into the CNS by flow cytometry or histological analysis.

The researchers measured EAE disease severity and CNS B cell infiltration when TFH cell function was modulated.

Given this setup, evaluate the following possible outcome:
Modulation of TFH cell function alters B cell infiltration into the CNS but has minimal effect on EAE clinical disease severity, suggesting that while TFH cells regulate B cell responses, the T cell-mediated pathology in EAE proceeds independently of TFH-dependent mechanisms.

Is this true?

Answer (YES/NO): NO